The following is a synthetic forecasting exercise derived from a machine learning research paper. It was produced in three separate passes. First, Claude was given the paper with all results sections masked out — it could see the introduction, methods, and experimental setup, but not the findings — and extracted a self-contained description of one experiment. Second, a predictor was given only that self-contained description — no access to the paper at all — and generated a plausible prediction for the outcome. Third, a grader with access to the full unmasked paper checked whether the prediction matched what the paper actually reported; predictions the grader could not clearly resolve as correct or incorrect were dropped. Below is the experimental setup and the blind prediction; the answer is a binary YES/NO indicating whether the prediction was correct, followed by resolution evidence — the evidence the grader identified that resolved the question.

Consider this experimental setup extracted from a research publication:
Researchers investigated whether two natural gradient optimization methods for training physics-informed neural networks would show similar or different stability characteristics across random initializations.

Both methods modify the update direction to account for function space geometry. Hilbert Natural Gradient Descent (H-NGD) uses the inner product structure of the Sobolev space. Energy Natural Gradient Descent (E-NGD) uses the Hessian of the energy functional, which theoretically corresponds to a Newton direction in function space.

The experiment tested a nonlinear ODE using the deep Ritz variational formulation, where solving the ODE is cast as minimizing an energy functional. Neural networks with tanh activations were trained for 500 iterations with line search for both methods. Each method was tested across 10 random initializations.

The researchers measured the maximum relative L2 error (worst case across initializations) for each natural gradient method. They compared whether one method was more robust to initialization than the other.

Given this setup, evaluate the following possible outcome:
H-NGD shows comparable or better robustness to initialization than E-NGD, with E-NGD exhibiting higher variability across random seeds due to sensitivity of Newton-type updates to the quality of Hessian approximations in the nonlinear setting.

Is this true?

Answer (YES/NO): NO